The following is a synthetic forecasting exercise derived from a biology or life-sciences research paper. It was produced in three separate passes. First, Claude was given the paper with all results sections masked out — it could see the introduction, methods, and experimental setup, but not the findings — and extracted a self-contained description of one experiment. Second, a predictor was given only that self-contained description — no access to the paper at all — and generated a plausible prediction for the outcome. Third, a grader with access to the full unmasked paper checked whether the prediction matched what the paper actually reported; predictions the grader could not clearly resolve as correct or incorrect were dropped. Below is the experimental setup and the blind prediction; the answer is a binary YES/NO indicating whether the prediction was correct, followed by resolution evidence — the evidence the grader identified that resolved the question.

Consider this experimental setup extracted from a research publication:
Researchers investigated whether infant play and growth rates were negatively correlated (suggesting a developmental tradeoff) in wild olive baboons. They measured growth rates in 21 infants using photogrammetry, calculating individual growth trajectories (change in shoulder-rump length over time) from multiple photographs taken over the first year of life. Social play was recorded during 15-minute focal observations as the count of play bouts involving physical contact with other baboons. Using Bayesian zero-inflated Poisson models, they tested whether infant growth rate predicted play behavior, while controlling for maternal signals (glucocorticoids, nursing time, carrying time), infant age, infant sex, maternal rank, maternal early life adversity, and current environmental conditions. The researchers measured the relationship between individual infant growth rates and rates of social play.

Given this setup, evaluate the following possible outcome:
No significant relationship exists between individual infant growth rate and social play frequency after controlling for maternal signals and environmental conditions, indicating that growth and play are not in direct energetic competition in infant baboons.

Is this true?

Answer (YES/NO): NO